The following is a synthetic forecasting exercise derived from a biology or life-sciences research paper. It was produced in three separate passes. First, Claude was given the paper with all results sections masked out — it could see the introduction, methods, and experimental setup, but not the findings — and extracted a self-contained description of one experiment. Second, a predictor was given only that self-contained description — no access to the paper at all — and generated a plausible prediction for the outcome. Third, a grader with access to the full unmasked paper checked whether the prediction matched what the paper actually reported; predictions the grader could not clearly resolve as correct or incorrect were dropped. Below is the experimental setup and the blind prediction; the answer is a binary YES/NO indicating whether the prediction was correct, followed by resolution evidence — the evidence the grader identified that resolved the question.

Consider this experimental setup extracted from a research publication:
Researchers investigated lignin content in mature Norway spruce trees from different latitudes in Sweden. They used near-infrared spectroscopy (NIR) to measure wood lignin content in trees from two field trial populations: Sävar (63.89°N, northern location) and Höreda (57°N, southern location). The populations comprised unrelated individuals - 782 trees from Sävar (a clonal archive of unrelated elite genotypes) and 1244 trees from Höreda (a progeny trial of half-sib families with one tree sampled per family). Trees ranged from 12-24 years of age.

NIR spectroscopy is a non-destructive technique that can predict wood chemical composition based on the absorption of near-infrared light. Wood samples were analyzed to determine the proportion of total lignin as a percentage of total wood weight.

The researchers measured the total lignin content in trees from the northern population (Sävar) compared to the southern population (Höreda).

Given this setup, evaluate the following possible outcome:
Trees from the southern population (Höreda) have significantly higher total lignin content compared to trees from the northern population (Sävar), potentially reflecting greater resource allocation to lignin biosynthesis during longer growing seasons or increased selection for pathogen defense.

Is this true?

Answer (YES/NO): NO